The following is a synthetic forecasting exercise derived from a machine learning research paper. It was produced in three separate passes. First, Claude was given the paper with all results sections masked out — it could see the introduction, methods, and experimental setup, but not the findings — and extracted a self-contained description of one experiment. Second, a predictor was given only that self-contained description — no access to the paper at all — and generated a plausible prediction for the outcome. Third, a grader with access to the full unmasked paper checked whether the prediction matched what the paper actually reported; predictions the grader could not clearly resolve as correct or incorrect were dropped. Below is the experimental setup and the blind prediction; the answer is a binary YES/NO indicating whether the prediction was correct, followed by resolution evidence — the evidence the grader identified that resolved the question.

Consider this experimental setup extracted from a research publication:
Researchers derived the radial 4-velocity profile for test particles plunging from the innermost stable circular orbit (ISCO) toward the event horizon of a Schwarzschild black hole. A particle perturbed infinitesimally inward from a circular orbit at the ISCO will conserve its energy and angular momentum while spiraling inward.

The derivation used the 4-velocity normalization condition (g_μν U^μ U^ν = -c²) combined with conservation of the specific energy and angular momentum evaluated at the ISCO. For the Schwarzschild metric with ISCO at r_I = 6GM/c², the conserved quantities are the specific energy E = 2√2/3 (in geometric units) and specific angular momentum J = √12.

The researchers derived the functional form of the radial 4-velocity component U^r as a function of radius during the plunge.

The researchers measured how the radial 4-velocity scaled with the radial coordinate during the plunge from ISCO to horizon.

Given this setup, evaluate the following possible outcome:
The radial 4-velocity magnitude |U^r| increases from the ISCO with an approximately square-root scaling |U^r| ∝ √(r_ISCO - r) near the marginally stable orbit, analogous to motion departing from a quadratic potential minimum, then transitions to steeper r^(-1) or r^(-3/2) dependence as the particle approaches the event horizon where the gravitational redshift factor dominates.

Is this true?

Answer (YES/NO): NO